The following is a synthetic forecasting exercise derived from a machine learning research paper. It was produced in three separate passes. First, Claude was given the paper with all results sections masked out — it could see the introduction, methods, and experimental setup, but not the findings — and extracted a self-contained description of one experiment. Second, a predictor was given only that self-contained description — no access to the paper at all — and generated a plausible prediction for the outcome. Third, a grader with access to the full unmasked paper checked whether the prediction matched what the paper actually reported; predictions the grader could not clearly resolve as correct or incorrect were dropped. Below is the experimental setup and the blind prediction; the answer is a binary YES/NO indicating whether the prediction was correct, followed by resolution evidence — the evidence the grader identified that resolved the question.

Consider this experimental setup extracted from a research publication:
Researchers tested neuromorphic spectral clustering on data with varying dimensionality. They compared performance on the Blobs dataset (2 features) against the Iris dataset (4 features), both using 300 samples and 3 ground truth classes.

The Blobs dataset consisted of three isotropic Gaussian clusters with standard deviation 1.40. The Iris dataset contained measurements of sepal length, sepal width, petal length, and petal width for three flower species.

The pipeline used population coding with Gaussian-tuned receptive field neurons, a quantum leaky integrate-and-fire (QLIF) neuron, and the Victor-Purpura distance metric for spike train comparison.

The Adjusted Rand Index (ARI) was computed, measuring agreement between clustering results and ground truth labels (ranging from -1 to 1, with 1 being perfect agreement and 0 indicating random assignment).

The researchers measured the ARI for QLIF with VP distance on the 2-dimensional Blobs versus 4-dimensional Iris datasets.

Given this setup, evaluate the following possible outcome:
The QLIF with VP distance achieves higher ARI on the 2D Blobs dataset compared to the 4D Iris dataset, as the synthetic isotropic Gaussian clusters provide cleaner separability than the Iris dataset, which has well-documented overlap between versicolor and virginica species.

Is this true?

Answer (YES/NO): YES